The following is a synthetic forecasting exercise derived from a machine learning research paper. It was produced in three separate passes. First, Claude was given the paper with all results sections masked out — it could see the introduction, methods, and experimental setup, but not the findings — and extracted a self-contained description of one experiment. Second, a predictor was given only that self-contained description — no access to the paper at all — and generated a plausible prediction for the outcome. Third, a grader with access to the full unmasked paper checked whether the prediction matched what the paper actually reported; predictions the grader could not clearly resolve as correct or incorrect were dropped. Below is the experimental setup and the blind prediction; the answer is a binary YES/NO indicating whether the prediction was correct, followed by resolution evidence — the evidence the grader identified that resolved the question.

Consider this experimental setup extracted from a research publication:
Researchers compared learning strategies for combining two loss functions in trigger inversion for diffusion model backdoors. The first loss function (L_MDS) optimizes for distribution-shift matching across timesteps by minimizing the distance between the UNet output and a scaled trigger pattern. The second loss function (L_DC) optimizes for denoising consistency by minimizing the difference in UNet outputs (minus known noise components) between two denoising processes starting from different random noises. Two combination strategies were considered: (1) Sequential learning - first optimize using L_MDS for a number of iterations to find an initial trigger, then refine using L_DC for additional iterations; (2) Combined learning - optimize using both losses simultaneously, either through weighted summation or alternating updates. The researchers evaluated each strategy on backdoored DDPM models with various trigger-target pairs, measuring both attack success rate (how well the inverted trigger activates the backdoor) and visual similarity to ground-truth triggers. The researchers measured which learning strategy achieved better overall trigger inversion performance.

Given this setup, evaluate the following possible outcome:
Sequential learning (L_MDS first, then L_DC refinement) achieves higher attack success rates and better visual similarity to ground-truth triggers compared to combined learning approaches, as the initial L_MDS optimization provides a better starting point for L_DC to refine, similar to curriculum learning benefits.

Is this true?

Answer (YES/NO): YES